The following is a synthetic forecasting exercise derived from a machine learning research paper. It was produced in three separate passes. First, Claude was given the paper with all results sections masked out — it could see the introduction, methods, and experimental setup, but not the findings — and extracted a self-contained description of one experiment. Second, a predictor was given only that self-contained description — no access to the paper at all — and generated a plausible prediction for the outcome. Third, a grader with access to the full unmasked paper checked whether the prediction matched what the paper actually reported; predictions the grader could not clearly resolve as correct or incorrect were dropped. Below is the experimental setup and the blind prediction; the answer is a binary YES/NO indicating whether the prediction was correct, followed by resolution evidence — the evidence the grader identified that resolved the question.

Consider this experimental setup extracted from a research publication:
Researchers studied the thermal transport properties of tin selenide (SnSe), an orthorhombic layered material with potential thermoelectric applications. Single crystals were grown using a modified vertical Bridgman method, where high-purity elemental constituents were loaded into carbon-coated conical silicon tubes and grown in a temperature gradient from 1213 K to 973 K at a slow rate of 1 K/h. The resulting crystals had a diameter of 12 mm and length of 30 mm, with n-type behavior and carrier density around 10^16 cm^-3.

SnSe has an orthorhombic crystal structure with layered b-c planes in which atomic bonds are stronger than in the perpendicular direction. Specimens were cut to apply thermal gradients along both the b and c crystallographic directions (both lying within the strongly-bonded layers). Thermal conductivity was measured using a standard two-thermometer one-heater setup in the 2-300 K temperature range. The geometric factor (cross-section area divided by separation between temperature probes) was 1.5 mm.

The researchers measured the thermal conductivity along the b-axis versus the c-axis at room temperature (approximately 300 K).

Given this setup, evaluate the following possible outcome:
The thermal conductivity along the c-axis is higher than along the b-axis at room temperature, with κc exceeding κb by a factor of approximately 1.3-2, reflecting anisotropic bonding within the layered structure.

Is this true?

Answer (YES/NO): NO